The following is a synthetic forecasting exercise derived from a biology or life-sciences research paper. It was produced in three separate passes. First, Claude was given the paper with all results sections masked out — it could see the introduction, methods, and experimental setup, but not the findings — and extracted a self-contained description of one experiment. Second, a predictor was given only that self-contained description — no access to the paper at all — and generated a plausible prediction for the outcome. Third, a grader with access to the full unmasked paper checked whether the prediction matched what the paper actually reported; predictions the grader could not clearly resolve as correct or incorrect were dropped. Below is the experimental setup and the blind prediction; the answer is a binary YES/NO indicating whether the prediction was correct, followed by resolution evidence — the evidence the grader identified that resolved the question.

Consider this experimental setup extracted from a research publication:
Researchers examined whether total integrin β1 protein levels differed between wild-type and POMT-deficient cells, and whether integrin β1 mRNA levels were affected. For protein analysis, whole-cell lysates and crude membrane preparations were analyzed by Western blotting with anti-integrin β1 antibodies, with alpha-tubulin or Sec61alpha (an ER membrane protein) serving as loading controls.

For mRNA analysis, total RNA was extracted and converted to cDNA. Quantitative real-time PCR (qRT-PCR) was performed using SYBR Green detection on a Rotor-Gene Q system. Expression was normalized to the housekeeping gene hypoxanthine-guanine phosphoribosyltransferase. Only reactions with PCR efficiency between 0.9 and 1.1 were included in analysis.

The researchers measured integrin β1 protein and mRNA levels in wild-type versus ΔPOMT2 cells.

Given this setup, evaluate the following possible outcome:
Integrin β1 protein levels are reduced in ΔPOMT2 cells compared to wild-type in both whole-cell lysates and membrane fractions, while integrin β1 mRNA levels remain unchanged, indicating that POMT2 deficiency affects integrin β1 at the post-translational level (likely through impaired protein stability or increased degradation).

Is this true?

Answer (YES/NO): NO